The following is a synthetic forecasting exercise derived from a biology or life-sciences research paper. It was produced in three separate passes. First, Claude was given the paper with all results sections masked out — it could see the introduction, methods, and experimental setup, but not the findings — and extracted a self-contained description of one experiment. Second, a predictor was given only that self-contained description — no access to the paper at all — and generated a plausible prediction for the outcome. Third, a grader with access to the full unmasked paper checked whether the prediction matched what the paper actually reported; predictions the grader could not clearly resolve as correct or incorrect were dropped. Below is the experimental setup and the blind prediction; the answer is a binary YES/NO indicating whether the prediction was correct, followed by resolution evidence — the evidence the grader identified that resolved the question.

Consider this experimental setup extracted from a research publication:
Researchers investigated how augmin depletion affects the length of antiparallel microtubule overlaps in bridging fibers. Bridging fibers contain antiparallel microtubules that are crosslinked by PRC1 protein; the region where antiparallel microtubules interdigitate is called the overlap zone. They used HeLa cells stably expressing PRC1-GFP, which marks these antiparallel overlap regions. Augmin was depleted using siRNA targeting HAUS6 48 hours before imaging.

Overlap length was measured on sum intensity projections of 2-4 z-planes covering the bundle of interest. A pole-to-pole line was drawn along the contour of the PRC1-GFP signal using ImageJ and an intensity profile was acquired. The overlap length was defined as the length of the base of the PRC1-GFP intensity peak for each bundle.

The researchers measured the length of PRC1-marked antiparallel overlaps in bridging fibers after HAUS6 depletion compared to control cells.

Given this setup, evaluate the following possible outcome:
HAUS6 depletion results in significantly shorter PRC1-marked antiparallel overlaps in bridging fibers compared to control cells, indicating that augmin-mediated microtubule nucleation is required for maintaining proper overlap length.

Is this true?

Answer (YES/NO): NO